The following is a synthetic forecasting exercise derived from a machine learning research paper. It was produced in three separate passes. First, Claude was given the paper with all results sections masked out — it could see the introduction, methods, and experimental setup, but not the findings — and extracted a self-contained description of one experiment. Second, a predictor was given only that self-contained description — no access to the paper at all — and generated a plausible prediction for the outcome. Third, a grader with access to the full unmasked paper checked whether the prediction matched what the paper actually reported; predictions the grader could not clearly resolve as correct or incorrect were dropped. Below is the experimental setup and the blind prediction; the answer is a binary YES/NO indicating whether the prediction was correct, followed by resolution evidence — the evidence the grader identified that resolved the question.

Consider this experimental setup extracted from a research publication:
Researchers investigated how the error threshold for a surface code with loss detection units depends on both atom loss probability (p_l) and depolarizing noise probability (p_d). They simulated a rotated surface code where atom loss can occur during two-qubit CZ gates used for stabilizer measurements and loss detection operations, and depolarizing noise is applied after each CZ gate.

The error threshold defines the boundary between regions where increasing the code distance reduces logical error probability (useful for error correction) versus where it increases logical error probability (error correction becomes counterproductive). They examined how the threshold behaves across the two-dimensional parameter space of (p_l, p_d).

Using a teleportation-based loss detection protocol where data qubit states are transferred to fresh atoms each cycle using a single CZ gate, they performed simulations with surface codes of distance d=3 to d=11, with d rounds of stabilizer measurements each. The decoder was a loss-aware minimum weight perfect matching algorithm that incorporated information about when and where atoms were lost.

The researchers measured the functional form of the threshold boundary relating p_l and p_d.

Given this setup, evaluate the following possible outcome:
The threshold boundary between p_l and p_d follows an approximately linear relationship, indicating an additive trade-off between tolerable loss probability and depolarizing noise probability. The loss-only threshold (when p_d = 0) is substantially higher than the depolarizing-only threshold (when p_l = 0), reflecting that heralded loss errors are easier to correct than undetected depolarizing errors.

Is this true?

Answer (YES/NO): YES